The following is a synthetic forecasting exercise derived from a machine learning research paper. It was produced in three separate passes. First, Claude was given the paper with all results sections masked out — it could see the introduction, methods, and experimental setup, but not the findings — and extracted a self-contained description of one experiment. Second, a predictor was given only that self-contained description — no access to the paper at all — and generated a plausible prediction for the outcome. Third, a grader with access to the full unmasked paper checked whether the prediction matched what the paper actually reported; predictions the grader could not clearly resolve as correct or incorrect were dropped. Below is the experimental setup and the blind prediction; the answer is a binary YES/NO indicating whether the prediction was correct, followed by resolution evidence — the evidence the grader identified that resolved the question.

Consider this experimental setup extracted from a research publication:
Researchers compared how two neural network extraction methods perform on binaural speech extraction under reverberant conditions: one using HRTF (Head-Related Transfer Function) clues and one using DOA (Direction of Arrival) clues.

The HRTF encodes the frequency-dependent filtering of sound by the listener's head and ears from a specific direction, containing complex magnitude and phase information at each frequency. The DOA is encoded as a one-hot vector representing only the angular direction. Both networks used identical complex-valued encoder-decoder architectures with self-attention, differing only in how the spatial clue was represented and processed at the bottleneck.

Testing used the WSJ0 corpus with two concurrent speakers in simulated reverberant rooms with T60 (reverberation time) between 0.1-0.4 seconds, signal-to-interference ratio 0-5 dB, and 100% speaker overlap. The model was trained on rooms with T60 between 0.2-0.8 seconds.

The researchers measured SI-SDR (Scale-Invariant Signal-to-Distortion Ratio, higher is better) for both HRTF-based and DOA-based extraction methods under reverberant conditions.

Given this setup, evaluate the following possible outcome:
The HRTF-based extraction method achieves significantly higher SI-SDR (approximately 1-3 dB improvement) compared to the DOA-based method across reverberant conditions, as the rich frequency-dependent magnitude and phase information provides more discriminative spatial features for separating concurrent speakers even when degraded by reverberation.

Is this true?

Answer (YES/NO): NO